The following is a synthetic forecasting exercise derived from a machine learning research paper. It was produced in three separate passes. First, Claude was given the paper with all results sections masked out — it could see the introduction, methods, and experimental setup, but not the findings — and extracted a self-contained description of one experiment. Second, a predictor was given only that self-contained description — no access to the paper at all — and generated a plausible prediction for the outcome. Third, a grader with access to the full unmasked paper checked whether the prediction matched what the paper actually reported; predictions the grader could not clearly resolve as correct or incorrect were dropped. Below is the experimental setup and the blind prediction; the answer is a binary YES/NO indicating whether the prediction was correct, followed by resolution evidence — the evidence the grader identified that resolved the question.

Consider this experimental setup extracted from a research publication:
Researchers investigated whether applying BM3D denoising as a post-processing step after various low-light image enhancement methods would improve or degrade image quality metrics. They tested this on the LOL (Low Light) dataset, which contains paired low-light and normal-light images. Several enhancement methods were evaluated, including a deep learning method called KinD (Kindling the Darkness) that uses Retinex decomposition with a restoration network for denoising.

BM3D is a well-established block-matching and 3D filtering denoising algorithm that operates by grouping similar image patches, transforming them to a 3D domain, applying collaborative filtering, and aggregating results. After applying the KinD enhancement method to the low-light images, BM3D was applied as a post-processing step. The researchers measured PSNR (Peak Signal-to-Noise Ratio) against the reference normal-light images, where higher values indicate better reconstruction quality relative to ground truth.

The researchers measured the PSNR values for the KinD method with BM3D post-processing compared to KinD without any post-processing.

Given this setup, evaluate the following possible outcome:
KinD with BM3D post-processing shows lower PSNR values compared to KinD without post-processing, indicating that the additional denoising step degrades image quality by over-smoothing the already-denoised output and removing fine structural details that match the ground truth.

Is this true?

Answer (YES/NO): YES